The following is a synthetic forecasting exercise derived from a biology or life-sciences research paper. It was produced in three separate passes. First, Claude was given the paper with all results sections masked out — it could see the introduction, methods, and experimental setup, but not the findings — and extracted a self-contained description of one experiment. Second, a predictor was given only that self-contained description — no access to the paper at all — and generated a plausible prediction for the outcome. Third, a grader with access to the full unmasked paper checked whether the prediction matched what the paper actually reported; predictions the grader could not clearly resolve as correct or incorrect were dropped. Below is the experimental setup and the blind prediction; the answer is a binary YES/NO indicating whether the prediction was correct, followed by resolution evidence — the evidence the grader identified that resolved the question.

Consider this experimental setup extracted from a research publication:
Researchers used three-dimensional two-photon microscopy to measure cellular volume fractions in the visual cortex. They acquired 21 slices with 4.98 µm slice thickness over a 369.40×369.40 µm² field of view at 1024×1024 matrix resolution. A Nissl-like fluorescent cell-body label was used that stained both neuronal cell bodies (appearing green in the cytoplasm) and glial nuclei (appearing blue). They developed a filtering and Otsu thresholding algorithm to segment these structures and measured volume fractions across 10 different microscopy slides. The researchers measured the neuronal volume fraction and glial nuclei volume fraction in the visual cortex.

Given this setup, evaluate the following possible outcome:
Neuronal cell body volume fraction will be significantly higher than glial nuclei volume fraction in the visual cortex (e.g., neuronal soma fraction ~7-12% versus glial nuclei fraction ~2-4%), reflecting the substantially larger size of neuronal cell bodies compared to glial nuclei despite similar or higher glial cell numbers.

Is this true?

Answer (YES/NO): NO